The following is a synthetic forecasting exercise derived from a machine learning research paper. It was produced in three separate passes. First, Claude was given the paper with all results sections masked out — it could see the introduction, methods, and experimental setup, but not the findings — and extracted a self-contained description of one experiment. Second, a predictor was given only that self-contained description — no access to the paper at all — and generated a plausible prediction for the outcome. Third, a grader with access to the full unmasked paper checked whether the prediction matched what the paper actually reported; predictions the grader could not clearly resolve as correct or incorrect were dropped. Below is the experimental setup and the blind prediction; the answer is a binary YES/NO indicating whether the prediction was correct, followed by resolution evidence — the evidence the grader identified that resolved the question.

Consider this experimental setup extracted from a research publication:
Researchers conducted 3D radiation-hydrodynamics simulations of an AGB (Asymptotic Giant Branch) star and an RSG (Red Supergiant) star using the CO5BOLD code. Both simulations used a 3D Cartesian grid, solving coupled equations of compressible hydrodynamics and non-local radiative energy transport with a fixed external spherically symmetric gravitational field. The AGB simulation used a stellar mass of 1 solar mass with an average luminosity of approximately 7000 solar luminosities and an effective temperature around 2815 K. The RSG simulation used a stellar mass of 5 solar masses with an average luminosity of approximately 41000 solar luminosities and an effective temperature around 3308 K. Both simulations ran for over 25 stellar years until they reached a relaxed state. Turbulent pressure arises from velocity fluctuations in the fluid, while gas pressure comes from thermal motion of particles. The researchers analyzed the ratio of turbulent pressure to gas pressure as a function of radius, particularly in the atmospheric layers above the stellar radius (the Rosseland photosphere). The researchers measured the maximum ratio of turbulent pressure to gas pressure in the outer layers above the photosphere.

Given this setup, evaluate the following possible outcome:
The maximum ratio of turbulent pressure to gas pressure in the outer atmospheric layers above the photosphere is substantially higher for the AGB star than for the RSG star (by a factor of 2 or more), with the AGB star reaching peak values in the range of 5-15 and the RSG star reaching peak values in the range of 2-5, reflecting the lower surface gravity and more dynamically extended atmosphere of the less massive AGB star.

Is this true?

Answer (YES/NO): NO